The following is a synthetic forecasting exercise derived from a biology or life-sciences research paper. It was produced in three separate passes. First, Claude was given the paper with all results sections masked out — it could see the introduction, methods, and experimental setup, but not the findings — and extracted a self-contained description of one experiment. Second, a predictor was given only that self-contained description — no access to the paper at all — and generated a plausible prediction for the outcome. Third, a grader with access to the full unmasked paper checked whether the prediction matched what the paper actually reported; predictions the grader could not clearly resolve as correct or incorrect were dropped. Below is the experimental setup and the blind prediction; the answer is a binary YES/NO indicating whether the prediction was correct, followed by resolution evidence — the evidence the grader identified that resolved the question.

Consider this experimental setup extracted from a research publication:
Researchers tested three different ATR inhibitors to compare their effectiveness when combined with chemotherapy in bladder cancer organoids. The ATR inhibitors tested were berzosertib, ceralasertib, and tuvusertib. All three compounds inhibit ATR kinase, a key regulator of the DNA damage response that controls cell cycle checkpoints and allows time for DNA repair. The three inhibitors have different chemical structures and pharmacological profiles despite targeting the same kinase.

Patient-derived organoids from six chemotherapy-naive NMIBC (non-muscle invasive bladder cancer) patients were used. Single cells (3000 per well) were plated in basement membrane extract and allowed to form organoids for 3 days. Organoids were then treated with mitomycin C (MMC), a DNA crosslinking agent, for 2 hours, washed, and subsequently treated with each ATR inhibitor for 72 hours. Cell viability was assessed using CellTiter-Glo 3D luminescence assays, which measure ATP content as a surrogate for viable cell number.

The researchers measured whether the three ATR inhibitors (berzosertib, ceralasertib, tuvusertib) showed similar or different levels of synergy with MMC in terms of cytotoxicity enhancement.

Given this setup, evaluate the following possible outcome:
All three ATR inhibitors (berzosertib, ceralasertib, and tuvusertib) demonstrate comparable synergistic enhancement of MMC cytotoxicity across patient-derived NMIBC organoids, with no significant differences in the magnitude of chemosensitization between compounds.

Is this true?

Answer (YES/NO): NO